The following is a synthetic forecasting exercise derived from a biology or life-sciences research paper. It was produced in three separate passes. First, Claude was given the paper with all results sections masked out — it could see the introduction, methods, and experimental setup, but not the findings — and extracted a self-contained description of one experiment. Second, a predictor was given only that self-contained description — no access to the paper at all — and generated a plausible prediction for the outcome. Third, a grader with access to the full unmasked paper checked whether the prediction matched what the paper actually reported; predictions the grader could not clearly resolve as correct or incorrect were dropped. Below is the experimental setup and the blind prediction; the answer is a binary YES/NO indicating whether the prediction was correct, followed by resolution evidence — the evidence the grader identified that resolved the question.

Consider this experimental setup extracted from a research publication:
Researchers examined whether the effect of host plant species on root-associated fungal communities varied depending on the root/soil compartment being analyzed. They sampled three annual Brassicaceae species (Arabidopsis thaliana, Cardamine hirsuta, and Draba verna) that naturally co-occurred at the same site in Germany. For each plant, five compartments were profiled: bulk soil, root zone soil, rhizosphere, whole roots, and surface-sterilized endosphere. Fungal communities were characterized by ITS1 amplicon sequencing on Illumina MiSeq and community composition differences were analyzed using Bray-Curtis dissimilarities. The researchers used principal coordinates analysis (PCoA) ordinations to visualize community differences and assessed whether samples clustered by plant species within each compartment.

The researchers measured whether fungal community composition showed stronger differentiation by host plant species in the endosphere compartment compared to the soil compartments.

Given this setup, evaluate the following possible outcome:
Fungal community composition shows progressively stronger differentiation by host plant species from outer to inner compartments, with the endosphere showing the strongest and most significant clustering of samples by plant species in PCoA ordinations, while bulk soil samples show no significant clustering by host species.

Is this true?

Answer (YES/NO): NO